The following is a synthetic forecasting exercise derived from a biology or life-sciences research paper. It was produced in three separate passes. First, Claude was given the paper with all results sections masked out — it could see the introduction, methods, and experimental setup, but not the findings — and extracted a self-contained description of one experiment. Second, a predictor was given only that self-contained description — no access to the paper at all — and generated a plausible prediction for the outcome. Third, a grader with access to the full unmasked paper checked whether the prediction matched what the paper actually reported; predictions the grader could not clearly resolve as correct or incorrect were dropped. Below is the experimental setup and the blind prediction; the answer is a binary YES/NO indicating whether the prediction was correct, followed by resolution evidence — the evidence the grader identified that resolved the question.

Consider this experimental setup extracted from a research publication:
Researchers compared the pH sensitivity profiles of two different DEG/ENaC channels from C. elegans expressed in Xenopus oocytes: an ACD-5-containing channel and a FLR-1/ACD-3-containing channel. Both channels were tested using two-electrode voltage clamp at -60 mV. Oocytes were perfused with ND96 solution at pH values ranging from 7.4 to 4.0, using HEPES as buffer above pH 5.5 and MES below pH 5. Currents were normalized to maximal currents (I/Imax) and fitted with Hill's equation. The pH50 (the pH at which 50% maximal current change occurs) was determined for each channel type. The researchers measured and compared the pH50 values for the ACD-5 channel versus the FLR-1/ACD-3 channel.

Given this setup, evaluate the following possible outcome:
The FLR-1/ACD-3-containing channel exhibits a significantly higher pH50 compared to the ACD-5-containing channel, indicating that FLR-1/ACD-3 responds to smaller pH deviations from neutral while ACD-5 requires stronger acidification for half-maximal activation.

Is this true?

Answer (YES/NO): NO